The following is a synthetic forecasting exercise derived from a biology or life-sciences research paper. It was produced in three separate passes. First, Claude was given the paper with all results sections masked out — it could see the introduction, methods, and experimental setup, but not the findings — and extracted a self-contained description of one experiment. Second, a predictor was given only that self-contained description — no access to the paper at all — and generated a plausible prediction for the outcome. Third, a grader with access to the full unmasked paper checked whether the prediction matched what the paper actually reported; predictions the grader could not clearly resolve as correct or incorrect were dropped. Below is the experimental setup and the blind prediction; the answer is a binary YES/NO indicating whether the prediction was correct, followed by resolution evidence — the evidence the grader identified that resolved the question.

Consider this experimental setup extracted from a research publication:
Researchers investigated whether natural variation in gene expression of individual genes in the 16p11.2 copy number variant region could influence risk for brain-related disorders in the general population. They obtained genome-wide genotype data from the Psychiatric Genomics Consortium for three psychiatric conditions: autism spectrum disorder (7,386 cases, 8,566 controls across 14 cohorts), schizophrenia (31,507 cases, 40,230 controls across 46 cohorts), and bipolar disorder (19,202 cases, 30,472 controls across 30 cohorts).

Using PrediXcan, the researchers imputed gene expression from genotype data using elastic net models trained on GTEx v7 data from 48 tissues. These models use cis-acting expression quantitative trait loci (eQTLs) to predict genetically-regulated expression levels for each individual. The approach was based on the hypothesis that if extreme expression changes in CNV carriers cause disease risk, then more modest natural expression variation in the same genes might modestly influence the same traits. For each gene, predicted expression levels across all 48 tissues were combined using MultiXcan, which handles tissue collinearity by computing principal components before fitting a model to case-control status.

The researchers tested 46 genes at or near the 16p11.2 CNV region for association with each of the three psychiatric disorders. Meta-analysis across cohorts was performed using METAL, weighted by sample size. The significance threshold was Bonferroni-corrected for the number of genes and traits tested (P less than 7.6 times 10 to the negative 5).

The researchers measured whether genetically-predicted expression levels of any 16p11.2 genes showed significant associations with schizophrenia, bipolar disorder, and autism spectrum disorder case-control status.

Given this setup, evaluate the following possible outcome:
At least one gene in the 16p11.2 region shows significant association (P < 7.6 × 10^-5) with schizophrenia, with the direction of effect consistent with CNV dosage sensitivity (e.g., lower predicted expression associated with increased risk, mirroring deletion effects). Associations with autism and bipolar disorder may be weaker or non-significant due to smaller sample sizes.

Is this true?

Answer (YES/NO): NO